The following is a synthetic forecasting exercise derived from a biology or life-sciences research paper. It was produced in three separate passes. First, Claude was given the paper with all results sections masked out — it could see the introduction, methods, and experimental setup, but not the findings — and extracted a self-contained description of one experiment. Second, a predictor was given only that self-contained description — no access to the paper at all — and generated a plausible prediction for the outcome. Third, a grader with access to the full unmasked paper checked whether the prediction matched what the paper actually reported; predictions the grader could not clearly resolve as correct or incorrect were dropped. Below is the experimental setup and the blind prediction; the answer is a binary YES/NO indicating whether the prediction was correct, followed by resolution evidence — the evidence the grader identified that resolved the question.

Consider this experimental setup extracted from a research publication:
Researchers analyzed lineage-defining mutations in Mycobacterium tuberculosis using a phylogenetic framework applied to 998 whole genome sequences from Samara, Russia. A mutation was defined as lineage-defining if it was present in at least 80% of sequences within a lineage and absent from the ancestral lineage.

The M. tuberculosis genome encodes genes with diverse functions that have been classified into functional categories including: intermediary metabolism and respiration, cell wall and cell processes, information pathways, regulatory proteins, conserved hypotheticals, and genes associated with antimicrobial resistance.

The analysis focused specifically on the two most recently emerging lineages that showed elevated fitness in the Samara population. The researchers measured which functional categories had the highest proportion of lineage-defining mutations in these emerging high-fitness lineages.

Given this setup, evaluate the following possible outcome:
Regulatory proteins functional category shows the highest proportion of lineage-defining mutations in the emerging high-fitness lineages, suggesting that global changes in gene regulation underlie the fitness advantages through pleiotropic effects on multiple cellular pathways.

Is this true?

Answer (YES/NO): NO